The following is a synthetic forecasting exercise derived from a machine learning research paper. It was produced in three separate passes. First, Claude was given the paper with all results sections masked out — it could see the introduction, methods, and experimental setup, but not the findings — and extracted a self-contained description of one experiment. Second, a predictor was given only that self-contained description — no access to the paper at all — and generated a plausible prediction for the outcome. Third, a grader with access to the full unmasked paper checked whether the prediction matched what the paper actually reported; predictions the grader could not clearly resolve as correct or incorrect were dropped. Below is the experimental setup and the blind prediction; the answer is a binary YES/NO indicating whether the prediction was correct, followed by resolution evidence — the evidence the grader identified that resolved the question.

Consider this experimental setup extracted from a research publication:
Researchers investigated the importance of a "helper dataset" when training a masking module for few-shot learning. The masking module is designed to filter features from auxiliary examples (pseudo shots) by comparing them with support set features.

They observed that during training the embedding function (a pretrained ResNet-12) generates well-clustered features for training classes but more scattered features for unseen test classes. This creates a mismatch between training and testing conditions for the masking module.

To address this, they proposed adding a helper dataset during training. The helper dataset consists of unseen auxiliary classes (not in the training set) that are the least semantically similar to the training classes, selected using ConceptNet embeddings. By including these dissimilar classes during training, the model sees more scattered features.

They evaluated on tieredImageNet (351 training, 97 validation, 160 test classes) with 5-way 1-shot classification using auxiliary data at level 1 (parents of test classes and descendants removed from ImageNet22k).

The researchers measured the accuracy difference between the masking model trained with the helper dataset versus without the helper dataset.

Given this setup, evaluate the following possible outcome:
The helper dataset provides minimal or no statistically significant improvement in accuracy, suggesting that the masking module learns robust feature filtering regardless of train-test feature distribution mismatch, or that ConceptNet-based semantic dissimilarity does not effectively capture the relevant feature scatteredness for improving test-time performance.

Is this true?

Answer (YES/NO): NO